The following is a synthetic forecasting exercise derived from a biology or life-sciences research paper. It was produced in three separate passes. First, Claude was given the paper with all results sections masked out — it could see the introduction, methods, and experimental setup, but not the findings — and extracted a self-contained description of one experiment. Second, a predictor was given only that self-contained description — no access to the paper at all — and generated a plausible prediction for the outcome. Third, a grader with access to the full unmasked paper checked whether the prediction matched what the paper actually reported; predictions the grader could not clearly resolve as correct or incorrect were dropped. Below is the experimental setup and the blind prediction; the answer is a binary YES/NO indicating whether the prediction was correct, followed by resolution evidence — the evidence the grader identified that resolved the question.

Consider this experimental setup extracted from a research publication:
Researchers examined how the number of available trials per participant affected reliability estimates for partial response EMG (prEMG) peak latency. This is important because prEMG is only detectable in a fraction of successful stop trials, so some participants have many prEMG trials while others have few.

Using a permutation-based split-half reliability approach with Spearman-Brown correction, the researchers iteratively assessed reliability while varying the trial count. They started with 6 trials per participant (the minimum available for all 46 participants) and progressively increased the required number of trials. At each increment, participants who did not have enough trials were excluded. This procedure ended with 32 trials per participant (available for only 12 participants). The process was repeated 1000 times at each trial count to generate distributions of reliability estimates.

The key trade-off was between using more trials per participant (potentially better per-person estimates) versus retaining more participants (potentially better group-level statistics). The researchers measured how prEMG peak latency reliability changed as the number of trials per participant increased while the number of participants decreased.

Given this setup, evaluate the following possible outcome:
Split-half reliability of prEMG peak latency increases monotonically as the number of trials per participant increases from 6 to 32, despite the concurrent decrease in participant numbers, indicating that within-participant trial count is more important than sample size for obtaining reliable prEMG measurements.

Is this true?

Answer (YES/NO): NO